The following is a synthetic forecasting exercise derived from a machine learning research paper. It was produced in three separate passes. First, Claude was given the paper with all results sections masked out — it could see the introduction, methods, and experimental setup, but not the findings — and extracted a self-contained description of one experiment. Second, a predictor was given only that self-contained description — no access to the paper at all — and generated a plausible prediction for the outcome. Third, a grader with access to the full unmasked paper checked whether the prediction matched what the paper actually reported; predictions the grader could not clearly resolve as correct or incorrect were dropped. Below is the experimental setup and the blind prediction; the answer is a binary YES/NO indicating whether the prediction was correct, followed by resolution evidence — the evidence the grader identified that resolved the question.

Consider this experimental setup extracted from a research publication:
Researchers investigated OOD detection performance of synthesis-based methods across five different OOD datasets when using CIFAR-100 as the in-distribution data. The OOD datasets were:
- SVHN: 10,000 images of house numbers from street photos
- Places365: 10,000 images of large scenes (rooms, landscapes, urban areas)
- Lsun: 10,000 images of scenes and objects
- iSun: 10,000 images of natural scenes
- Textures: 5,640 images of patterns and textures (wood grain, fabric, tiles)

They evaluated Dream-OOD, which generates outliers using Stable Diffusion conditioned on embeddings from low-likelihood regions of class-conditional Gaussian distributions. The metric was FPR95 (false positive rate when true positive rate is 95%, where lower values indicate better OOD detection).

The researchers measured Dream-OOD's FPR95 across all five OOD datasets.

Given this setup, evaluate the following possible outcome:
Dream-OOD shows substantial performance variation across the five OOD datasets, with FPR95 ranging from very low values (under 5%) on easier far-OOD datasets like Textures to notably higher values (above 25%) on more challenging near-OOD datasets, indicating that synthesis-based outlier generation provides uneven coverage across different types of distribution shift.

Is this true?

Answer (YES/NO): NO